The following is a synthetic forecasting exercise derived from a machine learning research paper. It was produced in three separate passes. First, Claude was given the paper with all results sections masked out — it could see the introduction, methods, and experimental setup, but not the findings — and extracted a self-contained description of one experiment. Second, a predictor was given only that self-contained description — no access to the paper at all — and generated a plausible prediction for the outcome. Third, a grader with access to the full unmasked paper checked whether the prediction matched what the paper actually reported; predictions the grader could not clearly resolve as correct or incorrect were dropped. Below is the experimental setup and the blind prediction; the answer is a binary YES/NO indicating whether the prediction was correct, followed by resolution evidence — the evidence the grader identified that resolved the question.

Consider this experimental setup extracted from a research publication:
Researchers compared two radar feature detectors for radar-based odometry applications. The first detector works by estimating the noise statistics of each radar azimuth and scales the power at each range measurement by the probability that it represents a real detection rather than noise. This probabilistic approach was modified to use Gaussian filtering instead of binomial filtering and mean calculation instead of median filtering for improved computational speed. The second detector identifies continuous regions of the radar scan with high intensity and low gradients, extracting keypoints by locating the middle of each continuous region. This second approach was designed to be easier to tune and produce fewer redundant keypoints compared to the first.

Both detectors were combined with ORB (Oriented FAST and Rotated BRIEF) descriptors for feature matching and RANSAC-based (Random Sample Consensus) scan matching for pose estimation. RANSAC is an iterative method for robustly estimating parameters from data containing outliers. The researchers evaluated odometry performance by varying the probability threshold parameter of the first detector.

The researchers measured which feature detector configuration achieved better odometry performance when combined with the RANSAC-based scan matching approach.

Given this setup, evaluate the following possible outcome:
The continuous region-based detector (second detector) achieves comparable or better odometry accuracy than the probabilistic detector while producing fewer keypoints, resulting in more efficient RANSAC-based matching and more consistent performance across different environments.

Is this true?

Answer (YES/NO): NO